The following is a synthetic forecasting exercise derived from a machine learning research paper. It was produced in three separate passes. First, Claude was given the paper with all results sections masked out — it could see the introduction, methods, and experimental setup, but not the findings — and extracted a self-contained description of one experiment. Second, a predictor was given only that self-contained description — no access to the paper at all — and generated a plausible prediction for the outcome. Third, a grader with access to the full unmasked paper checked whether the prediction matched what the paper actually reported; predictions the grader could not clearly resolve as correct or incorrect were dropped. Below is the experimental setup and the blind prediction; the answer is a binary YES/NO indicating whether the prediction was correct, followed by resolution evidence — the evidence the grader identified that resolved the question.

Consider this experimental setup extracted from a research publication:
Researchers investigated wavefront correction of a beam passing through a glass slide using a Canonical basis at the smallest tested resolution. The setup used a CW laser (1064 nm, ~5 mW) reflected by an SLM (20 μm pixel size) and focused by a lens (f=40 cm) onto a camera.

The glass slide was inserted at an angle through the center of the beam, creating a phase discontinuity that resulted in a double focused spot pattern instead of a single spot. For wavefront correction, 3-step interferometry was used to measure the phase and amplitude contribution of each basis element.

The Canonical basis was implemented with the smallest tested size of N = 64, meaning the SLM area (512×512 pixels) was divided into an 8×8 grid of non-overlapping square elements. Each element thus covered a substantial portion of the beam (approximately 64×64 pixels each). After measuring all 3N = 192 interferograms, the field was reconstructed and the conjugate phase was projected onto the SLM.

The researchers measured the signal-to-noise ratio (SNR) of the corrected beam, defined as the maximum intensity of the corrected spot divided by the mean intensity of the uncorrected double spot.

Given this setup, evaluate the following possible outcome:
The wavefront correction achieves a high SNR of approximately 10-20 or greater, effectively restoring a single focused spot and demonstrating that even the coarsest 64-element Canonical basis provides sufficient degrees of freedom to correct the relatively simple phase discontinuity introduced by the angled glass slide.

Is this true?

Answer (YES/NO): YES